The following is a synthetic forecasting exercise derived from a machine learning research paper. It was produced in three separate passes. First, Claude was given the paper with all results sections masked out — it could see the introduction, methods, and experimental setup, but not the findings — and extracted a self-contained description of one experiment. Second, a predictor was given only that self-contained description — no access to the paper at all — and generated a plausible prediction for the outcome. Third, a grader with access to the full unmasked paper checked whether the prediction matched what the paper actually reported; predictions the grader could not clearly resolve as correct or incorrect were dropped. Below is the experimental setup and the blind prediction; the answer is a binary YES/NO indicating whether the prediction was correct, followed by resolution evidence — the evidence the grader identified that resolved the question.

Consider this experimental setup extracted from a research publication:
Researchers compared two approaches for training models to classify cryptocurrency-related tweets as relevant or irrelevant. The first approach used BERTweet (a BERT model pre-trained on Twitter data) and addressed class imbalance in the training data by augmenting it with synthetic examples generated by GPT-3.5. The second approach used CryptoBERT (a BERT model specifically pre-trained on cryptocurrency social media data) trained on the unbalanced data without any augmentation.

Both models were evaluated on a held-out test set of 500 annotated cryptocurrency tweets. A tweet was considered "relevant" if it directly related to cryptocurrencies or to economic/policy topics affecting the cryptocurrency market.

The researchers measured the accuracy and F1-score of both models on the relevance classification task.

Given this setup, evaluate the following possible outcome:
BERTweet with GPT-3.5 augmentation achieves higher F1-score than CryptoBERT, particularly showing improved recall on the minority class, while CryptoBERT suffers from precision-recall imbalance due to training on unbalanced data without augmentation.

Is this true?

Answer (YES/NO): NO